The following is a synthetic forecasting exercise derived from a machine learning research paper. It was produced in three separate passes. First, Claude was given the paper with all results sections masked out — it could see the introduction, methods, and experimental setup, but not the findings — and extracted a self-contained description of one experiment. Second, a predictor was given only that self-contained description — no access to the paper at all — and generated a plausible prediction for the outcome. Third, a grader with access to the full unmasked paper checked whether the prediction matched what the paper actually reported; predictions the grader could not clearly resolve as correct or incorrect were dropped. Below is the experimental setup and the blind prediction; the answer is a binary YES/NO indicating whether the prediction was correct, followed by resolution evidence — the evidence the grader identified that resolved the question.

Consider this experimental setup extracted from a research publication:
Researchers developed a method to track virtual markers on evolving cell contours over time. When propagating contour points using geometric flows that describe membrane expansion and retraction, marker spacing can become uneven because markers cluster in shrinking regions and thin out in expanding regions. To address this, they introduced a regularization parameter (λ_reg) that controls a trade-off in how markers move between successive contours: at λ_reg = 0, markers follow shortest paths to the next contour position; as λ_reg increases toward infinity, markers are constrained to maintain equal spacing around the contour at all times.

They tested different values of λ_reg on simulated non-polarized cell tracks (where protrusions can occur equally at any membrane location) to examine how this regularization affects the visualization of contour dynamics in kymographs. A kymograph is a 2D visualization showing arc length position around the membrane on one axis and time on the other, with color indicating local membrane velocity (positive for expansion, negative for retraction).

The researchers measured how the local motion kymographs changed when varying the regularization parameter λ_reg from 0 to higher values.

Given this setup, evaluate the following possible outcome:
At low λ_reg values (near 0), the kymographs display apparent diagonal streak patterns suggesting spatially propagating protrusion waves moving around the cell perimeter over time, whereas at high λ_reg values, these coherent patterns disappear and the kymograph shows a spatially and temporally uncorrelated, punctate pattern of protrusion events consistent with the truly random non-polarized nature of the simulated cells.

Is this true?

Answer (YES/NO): NO